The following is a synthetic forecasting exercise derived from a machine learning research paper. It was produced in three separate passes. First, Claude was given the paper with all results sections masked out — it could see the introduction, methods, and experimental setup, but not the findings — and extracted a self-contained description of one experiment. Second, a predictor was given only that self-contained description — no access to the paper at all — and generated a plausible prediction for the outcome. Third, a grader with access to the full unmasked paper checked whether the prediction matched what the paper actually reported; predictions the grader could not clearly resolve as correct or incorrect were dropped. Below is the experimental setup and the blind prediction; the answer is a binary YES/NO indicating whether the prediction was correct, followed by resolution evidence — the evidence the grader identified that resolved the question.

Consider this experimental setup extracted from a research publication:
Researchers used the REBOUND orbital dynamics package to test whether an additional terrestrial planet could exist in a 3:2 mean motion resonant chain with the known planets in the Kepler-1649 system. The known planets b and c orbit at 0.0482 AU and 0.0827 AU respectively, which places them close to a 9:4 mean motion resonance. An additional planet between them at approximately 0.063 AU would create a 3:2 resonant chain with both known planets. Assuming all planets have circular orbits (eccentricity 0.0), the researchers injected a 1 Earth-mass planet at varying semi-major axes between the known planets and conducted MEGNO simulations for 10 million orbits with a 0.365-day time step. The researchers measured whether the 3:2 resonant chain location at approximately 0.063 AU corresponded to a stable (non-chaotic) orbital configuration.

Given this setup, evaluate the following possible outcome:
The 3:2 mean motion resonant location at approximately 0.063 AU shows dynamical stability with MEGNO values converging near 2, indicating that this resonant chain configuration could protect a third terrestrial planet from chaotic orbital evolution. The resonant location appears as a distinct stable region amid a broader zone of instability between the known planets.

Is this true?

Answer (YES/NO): YES